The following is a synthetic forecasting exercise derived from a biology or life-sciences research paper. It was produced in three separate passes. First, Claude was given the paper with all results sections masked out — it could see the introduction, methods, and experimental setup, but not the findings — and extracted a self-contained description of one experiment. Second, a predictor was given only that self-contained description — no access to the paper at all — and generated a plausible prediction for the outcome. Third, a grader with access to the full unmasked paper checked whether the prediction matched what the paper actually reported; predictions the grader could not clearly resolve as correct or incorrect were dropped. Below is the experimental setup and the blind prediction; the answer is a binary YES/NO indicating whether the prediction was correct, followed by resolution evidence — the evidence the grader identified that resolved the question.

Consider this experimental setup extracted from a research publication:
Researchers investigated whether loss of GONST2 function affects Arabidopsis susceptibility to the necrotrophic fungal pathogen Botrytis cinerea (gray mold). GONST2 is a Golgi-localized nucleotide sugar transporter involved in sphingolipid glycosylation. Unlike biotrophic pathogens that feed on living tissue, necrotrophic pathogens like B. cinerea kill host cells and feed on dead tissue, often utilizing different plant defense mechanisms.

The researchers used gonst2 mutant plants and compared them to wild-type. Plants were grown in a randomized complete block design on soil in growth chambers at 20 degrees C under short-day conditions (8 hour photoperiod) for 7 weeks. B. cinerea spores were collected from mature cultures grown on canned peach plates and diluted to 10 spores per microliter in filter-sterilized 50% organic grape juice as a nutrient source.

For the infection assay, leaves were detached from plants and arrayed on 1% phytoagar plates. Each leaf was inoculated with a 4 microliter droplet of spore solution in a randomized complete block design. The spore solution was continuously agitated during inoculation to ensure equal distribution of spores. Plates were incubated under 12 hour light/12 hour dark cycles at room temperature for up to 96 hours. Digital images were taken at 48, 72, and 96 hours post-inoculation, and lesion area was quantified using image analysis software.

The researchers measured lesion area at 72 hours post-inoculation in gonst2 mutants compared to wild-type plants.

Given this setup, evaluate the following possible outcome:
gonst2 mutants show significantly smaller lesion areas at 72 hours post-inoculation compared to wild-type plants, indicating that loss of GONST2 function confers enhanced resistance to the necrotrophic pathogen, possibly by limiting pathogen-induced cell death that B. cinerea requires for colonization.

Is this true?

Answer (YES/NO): NO